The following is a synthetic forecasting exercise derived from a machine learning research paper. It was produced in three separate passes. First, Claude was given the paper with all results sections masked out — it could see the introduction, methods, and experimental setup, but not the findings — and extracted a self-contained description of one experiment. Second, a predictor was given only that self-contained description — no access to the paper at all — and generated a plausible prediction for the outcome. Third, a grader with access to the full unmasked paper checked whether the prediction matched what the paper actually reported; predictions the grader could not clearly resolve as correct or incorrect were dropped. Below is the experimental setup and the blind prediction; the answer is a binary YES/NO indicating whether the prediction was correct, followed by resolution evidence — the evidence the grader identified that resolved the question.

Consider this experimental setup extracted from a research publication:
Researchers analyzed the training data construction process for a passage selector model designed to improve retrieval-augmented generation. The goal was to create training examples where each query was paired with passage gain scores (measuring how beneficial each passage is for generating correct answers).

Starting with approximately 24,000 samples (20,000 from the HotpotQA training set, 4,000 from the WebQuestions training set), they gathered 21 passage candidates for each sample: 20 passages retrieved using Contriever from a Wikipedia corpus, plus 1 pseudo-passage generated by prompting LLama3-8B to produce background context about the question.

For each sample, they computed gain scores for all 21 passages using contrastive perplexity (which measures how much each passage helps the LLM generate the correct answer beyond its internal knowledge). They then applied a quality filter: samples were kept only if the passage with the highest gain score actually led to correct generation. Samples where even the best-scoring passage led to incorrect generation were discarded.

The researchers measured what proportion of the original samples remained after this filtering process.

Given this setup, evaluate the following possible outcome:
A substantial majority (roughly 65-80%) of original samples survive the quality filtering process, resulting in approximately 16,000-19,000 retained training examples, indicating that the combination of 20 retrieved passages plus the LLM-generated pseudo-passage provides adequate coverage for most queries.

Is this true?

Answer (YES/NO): NO